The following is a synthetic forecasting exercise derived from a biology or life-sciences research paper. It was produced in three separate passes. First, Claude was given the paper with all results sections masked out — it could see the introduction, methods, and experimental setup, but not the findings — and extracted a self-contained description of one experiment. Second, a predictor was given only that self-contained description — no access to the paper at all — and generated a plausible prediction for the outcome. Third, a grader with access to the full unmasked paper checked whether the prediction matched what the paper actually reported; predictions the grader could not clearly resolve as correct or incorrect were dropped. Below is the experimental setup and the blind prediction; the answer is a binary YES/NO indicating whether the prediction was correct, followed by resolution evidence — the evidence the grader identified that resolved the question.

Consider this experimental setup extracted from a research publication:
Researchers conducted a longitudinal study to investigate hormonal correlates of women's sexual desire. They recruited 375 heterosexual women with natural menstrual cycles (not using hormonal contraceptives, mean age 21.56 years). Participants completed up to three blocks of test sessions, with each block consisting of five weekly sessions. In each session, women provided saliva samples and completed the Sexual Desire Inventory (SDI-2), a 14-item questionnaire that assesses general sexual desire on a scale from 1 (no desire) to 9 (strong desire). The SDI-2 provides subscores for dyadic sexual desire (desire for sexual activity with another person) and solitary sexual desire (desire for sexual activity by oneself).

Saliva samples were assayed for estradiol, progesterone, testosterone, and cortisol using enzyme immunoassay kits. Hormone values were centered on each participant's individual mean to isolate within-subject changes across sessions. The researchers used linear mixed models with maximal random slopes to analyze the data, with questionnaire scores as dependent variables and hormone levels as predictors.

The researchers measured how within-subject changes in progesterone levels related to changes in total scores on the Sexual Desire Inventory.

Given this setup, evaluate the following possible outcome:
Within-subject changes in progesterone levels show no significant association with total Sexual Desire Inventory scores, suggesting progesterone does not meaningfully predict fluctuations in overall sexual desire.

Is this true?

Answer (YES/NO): NO